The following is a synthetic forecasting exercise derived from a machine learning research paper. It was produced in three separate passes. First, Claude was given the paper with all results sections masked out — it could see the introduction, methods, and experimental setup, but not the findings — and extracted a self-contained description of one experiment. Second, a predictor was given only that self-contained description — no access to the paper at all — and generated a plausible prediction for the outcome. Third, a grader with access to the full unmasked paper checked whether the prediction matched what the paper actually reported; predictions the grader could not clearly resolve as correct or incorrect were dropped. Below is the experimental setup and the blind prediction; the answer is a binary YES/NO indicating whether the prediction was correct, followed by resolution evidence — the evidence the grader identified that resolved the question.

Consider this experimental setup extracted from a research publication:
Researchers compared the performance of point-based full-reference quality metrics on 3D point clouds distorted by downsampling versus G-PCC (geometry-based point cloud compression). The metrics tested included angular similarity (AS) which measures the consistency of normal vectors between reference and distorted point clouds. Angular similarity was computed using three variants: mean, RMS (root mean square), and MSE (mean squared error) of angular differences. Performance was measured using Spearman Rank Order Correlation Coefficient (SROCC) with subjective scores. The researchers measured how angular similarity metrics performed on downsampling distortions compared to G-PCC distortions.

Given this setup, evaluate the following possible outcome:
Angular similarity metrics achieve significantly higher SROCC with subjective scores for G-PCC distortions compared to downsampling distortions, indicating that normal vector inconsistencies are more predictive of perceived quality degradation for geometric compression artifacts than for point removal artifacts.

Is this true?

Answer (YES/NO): NO